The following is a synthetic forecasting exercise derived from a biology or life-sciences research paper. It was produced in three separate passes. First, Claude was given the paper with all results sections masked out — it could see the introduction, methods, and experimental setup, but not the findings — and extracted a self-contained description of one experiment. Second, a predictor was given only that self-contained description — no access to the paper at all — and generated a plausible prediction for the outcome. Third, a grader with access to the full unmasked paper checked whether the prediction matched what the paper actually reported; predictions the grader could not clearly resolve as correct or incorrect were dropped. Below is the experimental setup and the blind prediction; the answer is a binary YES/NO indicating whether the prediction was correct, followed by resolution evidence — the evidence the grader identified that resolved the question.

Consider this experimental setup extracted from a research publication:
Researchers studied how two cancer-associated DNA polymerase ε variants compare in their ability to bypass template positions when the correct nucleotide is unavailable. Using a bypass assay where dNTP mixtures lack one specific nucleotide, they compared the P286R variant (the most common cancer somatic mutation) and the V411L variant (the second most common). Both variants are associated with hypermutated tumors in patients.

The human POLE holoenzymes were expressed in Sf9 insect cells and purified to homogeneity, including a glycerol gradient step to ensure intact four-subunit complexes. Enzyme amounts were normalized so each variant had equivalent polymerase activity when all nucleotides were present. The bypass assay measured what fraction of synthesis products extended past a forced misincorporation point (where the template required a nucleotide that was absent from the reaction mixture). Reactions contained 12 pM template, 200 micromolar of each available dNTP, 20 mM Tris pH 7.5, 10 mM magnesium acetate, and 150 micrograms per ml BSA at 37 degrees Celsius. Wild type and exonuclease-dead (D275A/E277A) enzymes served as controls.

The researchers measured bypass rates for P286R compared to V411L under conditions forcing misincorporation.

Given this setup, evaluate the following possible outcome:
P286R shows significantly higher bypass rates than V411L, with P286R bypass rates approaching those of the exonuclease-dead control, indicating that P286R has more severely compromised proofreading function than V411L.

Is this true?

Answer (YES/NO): NO